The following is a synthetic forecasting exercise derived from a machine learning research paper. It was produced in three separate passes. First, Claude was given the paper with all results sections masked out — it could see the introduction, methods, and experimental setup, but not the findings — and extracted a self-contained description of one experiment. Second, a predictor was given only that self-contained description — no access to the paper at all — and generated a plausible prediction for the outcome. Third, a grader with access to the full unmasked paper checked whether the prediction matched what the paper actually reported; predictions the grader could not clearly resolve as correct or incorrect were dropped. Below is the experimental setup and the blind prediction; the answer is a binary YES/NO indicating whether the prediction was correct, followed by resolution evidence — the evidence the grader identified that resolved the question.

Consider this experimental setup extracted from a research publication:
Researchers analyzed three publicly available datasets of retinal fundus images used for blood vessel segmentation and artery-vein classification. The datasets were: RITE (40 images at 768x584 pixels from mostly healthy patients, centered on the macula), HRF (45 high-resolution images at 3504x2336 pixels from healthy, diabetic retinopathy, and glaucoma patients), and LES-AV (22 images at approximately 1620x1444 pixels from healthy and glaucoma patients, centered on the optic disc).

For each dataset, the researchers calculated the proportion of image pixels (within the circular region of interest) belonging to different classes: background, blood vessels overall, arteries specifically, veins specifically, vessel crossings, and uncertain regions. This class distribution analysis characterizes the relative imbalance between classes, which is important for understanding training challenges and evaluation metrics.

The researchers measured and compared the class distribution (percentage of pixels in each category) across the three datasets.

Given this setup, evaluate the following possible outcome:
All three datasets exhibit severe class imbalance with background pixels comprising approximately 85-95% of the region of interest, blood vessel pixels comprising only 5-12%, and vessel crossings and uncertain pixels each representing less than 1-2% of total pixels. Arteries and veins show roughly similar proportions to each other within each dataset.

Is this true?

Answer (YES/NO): YES